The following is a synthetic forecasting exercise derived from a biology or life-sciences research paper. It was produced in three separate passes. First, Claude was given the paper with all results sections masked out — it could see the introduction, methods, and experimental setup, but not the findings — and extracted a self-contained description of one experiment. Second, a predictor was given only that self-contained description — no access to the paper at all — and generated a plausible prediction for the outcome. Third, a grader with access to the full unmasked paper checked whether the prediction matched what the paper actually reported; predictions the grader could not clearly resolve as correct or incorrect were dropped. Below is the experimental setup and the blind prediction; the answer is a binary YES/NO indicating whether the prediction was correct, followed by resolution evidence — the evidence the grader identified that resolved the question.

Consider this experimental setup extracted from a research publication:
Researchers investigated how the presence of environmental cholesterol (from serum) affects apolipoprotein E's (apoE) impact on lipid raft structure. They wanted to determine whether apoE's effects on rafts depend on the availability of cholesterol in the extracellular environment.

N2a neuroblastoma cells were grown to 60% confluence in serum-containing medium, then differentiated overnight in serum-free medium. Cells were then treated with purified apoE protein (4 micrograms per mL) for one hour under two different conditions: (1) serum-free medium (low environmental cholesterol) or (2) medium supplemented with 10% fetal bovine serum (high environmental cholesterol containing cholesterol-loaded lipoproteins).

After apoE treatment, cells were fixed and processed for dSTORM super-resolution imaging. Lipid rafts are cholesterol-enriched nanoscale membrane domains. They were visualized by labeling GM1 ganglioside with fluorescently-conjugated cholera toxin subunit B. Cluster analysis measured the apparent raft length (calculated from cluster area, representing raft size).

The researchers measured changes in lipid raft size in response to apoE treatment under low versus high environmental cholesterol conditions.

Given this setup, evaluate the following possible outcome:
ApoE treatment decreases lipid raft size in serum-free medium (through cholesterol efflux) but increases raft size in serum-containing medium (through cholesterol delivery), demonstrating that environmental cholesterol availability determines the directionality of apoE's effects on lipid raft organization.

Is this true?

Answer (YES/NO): YES